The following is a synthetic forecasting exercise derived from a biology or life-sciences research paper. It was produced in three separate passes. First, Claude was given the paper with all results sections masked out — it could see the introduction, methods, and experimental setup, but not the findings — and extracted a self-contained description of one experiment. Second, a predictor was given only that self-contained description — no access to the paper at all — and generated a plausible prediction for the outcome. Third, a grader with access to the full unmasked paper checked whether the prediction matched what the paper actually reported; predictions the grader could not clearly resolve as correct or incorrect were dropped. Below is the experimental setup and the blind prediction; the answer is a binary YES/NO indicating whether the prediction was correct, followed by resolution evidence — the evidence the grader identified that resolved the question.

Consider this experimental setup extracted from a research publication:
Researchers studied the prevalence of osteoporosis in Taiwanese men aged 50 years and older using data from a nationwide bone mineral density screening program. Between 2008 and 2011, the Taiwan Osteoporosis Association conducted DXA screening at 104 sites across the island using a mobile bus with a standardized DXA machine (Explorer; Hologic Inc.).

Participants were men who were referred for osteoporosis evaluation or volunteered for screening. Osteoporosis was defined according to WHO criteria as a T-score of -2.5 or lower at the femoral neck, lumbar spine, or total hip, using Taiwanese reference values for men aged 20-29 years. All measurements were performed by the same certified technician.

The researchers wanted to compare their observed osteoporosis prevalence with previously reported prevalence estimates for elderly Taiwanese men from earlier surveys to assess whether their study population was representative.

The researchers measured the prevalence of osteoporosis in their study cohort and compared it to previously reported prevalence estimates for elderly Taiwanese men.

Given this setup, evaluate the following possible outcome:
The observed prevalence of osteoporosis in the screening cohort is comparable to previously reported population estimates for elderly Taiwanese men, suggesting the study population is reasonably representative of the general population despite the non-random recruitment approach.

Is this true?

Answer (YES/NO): YES